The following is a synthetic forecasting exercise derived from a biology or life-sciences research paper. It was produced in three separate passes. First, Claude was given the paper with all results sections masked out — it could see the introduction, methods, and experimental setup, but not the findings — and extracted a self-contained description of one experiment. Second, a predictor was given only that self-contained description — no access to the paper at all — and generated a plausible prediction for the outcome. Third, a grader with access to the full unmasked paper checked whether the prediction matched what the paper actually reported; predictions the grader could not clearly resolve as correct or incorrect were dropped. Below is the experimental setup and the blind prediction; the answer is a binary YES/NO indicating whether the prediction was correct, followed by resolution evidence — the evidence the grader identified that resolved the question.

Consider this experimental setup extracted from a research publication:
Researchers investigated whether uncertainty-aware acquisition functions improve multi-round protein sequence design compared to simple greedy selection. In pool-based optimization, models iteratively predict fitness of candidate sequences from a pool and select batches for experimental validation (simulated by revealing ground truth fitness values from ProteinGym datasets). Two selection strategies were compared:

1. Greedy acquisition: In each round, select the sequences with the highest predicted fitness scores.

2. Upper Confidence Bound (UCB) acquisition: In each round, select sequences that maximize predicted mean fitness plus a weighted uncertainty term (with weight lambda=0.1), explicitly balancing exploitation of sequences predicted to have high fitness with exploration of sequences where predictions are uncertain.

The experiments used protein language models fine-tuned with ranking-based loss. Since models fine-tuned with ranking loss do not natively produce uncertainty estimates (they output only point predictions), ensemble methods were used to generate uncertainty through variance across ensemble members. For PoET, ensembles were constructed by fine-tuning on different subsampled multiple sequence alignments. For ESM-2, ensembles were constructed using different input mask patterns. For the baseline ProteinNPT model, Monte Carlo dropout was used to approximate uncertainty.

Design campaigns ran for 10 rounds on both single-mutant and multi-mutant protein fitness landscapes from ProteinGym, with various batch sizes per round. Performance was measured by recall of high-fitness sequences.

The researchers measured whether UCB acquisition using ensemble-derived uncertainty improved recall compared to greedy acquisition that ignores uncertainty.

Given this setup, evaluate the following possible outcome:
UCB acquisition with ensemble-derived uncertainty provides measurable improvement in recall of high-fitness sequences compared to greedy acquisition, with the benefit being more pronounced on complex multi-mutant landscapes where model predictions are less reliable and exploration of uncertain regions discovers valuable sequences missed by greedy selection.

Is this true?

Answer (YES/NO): NO